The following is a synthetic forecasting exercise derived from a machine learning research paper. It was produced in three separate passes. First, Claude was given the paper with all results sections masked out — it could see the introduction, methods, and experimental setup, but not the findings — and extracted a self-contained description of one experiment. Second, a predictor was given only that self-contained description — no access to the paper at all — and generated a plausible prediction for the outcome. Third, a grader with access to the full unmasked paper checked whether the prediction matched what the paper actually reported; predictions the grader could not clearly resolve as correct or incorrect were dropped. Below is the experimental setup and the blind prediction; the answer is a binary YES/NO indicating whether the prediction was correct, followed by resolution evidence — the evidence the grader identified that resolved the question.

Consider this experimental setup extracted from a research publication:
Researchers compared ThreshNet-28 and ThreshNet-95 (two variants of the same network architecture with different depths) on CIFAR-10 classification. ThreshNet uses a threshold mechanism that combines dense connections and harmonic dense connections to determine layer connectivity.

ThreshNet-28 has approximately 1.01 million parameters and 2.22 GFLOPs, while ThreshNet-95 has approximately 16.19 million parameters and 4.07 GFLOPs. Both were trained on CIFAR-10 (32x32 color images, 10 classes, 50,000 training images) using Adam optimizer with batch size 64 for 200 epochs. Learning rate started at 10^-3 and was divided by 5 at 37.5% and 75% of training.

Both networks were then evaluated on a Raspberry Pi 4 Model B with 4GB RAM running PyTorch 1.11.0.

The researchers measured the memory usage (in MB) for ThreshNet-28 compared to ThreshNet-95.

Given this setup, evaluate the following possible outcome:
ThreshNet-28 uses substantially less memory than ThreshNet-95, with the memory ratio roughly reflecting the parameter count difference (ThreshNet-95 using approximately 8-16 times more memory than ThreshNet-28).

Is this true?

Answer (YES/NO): NO